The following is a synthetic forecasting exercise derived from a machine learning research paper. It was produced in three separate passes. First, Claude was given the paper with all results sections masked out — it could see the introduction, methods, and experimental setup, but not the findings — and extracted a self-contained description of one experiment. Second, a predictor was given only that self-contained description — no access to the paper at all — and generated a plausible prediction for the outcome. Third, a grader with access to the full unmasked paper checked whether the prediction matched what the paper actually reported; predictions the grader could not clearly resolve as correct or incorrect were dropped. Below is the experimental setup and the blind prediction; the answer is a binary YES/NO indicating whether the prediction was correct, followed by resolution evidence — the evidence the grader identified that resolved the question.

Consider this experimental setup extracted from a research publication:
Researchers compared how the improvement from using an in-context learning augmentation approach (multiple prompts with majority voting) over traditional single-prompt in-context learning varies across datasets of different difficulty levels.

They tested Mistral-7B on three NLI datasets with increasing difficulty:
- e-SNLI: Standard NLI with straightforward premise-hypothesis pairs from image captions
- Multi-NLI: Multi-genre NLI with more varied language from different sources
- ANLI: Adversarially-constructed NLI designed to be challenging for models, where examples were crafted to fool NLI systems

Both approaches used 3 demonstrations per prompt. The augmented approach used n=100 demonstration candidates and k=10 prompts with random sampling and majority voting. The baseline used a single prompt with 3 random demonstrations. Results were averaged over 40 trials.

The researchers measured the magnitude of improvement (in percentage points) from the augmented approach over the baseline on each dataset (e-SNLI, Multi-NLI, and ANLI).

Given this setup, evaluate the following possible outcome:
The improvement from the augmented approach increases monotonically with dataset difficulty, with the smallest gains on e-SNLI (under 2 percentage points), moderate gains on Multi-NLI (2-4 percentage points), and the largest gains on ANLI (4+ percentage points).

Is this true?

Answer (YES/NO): NO